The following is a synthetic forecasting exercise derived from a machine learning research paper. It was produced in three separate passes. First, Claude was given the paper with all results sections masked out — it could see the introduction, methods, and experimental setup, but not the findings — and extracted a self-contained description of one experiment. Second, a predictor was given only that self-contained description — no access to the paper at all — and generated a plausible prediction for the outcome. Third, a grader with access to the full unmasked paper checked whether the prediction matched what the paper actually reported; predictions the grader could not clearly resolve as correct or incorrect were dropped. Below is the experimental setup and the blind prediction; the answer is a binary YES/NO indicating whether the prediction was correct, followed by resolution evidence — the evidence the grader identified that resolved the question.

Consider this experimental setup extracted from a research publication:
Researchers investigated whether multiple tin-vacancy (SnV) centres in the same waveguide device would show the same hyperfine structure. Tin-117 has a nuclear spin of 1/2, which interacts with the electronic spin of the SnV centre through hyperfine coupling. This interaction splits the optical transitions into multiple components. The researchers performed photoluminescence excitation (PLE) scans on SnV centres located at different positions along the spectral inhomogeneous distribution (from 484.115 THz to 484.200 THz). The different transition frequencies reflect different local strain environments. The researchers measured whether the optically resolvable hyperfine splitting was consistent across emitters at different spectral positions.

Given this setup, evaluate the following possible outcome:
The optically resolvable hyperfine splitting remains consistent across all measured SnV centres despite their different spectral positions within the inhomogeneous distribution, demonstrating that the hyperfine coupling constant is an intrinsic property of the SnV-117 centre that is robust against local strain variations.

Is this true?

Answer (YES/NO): YES